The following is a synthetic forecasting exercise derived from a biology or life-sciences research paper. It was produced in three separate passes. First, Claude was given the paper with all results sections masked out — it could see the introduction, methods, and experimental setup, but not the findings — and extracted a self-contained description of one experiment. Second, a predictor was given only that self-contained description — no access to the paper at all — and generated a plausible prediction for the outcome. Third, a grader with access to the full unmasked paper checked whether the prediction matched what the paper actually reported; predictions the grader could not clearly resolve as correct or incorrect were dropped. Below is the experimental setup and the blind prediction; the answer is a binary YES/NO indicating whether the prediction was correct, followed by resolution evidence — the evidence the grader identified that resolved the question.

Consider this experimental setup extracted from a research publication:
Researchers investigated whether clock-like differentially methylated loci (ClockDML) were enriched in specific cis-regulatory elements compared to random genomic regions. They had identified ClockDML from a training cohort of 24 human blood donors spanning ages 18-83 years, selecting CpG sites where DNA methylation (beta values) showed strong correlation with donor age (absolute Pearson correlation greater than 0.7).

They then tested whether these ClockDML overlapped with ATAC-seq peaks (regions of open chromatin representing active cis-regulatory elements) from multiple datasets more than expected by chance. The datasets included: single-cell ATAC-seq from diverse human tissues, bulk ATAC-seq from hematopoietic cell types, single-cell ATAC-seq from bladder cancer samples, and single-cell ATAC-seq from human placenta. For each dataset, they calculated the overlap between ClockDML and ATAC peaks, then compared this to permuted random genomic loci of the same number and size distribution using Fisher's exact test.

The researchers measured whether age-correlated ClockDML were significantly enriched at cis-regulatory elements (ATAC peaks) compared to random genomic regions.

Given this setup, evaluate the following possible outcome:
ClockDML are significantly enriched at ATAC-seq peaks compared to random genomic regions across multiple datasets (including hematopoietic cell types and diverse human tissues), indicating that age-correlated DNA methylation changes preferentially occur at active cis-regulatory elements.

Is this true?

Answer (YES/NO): YES